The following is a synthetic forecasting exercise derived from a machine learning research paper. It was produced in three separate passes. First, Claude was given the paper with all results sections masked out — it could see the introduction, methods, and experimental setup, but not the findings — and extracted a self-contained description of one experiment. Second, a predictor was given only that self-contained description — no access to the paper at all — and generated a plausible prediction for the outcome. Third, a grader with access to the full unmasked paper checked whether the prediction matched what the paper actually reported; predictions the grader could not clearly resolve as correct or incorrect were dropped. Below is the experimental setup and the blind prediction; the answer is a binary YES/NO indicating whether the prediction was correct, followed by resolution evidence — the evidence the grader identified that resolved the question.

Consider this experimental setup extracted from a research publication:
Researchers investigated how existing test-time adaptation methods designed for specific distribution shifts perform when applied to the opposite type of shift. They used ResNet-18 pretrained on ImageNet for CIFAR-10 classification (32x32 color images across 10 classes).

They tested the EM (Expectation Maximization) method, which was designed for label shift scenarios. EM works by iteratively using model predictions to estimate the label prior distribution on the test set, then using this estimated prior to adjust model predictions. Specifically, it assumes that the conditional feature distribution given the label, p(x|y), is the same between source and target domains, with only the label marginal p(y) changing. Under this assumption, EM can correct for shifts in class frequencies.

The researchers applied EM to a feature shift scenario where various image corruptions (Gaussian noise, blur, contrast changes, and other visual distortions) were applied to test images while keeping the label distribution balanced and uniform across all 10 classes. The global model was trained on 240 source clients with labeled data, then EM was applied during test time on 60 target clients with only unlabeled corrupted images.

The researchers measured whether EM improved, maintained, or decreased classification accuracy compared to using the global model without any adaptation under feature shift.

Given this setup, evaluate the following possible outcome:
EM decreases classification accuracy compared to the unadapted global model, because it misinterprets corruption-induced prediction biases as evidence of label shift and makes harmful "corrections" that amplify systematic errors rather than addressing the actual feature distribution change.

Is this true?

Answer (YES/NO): YES